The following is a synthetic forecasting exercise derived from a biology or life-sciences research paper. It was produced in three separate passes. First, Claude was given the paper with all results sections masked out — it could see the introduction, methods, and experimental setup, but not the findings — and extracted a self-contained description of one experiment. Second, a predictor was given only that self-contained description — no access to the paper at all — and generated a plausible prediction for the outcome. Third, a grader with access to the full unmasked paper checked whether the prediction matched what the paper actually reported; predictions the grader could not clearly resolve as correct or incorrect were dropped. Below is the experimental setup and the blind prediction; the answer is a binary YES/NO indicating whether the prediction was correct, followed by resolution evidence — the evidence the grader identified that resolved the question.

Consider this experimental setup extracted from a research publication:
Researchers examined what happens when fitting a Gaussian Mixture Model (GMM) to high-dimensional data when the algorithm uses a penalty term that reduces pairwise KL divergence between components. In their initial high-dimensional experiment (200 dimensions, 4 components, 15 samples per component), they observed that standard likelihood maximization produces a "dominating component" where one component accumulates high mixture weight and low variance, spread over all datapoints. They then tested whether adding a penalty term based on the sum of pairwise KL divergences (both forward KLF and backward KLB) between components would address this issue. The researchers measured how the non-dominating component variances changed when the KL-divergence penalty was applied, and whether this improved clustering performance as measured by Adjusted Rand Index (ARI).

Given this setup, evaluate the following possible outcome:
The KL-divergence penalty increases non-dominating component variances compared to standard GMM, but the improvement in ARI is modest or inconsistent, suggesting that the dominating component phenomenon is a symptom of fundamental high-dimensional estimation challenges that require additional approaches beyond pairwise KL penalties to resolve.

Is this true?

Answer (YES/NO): YES